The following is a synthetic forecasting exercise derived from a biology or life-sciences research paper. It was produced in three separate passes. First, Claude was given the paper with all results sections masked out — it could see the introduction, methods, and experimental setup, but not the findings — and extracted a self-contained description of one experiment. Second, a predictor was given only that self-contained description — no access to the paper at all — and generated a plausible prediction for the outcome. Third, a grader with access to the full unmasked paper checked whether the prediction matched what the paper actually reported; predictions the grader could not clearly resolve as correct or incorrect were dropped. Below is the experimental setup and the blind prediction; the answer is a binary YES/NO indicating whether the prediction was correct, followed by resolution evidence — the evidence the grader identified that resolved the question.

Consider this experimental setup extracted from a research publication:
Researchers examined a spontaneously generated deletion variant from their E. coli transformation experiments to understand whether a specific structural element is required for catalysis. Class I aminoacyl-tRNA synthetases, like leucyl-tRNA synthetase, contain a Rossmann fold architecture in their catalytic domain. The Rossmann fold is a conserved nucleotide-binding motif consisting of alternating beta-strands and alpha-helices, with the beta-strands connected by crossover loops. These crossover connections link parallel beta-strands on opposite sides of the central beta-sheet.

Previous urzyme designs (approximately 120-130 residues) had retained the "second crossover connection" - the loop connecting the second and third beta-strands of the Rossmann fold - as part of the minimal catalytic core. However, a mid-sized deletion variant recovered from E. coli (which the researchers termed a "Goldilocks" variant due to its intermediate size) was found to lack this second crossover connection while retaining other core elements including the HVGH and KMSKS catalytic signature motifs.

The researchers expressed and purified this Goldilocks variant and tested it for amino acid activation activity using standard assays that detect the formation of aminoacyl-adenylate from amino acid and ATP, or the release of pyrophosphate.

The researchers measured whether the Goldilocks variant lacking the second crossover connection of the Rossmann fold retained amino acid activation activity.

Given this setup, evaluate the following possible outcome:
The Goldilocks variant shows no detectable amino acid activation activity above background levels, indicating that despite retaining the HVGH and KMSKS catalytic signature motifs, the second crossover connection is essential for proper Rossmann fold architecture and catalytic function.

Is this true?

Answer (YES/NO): NO